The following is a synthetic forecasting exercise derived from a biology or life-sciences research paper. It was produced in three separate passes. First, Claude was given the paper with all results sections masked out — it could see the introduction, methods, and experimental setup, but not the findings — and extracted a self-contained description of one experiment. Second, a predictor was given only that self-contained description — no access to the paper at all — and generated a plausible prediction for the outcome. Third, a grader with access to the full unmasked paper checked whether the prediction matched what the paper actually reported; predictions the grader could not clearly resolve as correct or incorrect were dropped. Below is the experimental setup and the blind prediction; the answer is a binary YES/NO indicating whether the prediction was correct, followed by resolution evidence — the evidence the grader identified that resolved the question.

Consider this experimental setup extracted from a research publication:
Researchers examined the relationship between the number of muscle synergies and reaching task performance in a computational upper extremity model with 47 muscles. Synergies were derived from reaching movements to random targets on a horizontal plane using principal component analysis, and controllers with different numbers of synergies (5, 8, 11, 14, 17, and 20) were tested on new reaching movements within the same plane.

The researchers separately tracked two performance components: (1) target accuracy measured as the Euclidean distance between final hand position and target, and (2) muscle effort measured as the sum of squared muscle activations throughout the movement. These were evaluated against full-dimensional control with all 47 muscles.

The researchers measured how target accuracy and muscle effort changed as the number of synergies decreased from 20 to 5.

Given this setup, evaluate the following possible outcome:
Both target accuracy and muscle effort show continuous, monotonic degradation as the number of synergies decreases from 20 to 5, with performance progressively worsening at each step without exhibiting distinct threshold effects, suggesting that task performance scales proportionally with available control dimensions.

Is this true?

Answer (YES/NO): NO